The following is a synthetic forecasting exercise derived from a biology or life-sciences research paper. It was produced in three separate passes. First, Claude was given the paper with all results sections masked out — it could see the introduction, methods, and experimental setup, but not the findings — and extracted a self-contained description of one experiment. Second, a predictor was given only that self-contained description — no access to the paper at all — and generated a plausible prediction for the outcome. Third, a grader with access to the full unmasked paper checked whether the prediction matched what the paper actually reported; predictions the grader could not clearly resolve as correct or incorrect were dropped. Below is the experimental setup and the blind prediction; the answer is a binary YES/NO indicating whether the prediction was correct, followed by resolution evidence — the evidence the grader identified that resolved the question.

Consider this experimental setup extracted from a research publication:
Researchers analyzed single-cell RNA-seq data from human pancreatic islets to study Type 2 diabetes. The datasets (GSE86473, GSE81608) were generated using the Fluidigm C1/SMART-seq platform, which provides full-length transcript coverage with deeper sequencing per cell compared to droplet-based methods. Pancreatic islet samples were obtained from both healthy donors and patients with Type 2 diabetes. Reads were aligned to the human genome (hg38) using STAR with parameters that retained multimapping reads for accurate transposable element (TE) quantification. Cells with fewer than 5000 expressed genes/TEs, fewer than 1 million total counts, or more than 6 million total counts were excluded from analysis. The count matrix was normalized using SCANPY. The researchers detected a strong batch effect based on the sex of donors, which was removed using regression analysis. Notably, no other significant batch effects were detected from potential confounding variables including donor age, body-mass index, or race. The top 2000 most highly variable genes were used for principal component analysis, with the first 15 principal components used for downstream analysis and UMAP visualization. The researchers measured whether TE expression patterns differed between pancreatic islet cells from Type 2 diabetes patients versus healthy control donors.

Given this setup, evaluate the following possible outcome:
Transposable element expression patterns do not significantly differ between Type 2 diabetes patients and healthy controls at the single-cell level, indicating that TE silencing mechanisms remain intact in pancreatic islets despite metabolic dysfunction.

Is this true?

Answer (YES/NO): NO